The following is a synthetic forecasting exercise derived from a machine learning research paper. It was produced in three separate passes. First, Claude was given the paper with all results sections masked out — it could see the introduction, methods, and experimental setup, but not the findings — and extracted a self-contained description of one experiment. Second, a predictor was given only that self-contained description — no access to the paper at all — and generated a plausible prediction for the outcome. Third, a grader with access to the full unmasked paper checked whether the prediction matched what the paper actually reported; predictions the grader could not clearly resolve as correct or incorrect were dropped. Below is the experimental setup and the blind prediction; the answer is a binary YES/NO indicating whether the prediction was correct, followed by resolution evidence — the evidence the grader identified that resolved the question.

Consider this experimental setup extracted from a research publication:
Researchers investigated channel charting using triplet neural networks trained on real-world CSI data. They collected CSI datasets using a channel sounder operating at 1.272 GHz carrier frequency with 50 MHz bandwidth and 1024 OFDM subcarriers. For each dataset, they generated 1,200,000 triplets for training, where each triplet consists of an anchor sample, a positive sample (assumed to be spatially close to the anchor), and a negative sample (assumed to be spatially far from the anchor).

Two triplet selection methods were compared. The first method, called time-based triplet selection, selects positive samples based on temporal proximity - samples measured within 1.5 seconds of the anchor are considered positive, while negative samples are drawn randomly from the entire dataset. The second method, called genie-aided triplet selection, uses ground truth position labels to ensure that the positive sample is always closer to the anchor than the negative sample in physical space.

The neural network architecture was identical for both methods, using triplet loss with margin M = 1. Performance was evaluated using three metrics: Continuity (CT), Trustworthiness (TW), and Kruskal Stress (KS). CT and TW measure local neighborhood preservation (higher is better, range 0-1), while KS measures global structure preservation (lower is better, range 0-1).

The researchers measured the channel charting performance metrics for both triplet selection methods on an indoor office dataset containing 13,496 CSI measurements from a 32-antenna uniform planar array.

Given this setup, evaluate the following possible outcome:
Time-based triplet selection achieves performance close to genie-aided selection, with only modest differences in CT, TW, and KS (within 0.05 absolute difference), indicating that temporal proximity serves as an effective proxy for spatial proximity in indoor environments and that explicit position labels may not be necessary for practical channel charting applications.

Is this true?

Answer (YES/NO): NO